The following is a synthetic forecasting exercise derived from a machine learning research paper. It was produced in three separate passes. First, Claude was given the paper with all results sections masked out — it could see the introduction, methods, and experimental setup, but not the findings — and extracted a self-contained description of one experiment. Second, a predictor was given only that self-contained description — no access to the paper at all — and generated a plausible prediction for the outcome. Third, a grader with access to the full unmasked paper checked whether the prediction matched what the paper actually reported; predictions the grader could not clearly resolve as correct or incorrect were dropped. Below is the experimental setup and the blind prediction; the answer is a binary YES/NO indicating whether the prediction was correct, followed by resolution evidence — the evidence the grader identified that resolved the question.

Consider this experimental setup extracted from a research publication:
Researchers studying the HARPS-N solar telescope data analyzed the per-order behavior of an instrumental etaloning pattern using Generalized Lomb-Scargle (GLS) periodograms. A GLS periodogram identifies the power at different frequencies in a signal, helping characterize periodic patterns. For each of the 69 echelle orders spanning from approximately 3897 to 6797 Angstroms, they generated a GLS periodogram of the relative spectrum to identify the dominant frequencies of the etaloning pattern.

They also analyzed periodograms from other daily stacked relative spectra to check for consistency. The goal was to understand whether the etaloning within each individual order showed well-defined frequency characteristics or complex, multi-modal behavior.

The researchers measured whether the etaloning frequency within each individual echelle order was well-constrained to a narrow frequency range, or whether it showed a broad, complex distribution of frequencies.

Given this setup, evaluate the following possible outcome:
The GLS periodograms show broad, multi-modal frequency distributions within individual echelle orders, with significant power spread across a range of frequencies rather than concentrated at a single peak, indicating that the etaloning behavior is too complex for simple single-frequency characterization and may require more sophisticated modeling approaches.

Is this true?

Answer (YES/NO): NO